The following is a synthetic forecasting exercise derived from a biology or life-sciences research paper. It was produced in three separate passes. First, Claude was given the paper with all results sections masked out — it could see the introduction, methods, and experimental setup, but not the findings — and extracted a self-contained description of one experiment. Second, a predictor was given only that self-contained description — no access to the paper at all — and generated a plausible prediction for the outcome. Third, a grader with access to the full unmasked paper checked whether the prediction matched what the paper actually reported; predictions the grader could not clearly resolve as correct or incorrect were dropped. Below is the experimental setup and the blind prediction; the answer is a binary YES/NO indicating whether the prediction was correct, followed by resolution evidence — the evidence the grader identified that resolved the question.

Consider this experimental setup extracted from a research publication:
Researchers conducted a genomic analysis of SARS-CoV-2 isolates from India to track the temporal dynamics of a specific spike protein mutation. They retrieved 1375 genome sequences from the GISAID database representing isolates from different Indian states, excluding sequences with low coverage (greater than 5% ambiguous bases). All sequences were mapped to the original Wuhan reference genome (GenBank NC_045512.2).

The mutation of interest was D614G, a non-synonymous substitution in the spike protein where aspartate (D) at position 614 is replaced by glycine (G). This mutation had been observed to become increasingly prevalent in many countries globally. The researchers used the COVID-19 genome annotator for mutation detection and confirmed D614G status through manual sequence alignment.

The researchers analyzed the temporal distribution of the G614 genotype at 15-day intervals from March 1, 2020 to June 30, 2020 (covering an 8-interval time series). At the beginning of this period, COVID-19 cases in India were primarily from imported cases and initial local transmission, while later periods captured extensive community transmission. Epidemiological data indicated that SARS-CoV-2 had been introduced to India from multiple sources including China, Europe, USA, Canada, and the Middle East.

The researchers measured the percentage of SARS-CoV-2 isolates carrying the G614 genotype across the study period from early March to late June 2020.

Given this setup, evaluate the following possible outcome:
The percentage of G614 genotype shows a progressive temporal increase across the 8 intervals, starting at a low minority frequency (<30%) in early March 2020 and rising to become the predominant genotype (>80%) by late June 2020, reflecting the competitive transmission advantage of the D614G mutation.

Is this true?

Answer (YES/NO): YES